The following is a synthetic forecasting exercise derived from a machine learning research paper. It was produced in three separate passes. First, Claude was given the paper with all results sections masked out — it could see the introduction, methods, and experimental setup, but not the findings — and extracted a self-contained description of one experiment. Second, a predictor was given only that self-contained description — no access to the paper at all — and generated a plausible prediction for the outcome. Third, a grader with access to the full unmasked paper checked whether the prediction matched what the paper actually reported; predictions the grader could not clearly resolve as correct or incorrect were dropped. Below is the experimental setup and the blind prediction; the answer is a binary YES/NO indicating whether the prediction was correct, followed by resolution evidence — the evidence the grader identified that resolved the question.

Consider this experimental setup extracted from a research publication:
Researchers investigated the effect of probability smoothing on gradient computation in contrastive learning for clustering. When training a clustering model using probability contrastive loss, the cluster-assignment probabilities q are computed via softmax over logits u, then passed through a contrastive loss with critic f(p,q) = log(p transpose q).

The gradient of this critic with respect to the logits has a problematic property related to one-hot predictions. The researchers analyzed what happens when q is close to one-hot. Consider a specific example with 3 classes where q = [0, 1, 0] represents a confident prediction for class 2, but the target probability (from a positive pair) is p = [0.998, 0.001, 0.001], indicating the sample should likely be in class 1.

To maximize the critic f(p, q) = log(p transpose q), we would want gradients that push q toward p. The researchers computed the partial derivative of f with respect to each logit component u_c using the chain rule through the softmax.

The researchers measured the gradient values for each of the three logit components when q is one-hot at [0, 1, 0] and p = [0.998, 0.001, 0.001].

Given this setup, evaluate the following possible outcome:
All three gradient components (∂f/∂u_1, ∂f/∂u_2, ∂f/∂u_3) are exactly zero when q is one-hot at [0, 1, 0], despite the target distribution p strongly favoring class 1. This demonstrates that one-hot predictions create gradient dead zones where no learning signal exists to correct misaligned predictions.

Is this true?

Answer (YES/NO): YES